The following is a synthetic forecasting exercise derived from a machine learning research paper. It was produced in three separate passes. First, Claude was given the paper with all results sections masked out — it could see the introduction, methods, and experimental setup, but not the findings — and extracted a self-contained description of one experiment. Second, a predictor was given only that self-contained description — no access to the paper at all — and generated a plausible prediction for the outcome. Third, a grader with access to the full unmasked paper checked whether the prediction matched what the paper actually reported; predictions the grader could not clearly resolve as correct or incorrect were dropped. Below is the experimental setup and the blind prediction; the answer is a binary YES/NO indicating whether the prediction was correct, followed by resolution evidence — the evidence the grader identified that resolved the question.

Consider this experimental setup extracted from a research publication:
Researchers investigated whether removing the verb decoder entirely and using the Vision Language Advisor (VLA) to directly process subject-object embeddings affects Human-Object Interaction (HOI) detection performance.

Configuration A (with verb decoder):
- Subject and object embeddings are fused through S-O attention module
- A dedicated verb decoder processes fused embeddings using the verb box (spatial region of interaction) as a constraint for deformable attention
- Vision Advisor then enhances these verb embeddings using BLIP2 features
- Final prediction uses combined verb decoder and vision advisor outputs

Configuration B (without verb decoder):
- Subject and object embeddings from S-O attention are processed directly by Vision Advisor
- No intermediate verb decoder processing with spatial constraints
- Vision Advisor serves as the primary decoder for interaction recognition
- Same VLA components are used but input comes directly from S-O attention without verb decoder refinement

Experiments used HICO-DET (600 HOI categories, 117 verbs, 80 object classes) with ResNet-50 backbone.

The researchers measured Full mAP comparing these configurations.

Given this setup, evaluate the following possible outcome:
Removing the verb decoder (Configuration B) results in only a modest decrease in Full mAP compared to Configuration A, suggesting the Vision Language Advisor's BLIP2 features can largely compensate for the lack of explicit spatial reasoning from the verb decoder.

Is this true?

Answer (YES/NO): YES